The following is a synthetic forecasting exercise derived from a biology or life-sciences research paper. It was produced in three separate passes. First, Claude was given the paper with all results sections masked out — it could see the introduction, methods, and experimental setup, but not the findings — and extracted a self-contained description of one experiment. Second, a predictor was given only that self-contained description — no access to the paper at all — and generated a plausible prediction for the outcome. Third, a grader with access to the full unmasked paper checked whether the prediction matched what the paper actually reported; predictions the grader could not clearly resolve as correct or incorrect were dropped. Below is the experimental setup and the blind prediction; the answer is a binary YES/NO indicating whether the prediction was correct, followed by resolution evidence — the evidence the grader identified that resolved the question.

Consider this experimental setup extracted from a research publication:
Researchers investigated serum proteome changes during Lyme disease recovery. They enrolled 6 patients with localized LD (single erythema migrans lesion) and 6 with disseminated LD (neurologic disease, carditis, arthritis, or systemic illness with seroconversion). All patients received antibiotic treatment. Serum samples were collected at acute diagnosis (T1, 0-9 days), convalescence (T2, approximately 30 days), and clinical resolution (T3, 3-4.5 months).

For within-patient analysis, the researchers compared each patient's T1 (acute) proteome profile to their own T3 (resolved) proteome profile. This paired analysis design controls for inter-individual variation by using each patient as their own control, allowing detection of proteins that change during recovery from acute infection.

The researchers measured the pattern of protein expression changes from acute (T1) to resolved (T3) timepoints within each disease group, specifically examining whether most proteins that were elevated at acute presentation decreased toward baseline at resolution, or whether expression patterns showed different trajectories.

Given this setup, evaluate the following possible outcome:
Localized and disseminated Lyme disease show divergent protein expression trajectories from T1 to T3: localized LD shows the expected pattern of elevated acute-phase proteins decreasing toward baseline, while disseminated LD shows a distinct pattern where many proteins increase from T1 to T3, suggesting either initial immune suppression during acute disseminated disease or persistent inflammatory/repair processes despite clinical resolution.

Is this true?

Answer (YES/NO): NO